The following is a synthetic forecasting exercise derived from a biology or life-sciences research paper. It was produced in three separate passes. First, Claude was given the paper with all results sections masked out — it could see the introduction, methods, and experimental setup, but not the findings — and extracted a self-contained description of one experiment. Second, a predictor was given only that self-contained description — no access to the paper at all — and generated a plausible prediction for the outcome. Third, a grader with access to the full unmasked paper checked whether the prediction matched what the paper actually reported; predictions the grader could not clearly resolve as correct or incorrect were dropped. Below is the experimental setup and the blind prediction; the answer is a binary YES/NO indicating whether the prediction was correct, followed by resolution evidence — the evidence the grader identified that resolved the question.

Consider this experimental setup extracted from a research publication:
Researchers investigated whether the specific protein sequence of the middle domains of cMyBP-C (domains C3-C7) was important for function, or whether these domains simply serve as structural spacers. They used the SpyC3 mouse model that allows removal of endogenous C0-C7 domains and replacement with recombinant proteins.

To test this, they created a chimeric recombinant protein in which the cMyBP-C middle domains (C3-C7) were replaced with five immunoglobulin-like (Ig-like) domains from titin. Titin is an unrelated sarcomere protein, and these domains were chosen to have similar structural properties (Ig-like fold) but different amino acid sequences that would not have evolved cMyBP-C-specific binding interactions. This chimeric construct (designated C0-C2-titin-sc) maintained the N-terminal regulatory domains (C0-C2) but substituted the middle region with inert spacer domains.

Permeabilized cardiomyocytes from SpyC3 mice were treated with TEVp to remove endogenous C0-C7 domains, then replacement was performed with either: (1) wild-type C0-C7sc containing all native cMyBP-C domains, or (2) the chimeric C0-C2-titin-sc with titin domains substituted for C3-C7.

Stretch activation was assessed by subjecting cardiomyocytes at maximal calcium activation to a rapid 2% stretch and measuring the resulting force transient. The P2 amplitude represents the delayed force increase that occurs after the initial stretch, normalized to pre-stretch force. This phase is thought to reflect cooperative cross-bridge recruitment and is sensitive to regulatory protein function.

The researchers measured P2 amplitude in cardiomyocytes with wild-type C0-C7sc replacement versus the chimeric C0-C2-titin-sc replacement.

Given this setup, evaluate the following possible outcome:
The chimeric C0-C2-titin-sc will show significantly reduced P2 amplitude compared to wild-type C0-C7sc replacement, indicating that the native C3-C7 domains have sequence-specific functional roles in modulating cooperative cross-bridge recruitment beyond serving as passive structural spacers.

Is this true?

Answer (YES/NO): NO